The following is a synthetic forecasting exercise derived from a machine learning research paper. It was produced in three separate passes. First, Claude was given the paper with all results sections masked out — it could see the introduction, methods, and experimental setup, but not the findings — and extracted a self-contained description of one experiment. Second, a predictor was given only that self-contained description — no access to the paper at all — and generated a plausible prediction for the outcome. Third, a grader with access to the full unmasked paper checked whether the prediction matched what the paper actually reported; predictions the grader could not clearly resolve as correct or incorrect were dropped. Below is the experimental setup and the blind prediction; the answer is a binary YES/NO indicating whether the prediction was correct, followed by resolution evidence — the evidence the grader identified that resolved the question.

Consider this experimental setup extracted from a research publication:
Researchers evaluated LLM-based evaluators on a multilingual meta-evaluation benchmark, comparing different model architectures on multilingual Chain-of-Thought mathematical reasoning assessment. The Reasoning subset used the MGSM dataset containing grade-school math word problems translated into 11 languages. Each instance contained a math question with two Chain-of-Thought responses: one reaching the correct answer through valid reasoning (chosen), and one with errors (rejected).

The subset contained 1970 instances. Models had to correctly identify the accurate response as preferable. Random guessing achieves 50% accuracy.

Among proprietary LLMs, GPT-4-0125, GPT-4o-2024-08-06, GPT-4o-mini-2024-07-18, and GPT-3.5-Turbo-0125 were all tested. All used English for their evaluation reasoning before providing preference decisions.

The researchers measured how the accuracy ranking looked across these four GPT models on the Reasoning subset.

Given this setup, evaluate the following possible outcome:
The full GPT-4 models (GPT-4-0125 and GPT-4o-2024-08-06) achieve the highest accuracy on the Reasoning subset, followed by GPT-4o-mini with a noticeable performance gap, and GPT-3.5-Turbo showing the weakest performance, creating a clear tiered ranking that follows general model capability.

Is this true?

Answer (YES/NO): YES